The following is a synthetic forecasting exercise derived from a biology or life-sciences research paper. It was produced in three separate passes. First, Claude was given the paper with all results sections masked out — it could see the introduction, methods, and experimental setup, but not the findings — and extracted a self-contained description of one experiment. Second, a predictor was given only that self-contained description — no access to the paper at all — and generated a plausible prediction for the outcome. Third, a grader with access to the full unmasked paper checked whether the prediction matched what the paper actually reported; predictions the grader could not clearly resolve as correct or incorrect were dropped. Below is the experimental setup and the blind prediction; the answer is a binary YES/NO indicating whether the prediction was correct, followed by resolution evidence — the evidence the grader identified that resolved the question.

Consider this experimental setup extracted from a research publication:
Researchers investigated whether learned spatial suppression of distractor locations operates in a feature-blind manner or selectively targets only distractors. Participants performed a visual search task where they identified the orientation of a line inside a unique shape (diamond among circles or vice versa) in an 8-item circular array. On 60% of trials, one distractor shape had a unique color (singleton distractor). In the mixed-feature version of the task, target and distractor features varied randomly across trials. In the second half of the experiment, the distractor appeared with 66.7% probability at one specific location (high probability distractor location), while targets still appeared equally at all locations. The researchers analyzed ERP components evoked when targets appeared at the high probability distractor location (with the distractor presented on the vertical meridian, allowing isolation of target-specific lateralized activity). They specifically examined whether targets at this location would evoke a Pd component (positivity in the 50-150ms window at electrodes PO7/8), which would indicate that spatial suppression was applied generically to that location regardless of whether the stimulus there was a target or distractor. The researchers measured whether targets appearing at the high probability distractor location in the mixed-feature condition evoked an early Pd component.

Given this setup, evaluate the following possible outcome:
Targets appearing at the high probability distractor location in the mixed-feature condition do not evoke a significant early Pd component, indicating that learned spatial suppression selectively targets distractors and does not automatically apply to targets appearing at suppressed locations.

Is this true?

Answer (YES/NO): YES